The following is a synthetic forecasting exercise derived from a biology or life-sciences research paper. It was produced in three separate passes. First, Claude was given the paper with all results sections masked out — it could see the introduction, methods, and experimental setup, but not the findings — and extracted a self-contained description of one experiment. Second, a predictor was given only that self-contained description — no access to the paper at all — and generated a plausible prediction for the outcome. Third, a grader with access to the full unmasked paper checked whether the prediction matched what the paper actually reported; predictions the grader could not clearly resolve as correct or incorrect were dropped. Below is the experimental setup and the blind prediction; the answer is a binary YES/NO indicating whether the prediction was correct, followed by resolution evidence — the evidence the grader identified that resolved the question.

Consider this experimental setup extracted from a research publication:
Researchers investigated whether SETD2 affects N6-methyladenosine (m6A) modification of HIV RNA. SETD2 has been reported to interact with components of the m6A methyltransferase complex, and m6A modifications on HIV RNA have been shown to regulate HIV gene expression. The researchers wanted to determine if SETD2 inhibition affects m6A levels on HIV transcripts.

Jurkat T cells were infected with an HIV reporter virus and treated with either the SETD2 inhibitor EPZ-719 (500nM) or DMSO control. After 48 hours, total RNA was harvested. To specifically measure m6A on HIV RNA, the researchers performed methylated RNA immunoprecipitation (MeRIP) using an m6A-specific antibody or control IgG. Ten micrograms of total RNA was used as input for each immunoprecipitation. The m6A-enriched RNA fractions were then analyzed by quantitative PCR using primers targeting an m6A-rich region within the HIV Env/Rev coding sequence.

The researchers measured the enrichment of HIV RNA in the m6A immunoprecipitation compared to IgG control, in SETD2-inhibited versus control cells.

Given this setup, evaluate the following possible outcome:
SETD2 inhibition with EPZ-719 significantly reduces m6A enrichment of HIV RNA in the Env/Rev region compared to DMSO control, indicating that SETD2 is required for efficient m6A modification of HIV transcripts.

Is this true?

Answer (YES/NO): NO